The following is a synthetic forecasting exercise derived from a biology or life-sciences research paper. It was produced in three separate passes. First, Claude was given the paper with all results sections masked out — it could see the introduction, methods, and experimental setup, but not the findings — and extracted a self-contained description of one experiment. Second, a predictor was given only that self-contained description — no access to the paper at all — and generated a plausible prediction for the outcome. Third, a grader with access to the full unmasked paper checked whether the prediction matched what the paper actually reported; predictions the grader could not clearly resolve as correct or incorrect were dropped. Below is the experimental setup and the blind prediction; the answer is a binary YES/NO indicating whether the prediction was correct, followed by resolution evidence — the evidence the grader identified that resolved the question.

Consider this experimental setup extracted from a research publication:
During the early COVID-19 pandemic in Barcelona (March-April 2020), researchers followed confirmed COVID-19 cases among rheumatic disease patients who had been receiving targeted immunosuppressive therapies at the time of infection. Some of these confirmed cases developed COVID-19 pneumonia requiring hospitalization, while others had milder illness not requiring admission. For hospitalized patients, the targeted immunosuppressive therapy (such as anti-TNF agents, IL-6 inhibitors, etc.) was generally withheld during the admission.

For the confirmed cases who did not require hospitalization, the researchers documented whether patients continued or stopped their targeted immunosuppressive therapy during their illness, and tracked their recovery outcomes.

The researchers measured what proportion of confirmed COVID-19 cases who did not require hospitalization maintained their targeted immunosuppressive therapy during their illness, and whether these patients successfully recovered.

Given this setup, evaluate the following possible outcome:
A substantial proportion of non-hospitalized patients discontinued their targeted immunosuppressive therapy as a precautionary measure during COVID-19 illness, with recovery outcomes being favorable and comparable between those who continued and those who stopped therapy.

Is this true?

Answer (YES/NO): NO